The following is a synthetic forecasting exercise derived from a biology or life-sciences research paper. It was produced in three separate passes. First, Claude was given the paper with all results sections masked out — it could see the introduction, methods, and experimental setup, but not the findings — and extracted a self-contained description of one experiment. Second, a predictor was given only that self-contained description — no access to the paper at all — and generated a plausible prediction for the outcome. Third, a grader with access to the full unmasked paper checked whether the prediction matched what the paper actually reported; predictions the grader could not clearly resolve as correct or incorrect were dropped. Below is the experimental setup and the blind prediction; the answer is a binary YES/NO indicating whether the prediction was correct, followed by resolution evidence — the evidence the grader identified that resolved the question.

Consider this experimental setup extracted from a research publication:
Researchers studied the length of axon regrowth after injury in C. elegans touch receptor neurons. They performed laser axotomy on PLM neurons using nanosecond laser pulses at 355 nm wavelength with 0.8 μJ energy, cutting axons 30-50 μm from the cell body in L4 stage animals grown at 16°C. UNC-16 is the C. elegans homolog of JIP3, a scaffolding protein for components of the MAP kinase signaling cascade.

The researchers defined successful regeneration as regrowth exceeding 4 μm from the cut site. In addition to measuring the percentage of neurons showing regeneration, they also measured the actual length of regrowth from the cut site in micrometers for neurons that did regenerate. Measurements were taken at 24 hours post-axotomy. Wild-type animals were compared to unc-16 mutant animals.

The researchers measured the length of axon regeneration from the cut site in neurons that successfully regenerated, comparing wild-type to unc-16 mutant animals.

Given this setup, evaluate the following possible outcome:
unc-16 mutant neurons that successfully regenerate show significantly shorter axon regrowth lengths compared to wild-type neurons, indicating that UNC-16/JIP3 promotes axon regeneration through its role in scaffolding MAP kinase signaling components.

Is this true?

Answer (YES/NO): NO